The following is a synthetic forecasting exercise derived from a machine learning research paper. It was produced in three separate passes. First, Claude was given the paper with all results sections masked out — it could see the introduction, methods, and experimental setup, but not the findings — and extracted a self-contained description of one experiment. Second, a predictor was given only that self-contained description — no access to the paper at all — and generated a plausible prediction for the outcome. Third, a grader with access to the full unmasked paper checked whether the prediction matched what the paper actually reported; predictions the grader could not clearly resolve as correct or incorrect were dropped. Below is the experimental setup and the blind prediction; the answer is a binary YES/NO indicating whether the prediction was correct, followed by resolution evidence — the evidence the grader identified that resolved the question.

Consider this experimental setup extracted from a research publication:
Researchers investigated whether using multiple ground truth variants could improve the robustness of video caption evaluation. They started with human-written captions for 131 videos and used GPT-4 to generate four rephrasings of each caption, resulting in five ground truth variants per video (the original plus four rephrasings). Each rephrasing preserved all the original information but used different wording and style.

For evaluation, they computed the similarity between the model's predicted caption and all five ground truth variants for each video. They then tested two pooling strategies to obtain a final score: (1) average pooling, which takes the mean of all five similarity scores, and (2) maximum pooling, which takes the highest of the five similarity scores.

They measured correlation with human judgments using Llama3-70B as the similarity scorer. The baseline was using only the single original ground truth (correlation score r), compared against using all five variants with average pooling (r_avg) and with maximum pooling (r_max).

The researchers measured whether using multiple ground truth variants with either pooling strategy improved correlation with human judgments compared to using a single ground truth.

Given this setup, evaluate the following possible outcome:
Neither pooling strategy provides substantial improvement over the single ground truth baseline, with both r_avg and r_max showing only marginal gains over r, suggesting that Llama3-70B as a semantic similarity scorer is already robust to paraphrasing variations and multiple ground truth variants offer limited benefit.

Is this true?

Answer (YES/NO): NO